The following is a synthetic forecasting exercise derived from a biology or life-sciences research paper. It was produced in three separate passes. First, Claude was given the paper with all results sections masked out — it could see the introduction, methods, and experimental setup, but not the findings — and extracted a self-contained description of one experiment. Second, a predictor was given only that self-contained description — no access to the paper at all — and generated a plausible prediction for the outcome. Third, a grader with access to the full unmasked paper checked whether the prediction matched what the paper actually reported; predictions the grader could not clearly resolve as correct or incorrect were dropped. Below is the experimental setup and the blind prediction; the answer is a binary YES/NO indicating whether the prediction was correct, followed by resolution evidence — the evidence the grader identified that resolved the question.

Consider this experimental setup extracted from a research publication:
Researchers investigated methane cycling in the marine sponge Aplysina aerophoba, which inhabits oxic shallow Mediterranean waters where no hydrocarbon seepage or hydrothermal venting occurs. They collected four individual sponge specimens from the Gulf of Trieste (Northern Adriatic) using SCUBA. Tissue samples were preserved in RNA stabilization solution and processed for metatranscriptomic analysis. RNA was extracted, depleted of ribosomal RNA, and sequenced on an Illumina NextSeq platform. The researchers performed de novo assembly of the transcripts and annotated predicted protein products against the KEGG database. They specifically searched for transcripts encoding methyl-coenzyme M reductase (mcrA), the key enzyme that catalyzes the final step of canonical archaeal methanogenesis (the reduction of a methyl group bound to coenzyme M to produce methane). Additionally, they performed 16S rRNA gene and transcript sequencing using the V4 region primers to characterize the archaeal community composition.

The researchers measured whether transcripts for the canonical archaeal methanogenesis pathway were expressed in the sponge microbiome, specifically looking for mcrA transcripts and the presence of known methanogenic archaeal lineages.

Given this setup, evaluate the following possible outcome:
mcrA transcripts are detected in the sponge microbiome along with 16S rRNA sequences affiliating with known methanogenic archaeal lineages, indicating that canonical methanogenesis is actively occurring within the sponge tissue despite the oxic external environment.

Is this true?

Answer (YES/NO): NO